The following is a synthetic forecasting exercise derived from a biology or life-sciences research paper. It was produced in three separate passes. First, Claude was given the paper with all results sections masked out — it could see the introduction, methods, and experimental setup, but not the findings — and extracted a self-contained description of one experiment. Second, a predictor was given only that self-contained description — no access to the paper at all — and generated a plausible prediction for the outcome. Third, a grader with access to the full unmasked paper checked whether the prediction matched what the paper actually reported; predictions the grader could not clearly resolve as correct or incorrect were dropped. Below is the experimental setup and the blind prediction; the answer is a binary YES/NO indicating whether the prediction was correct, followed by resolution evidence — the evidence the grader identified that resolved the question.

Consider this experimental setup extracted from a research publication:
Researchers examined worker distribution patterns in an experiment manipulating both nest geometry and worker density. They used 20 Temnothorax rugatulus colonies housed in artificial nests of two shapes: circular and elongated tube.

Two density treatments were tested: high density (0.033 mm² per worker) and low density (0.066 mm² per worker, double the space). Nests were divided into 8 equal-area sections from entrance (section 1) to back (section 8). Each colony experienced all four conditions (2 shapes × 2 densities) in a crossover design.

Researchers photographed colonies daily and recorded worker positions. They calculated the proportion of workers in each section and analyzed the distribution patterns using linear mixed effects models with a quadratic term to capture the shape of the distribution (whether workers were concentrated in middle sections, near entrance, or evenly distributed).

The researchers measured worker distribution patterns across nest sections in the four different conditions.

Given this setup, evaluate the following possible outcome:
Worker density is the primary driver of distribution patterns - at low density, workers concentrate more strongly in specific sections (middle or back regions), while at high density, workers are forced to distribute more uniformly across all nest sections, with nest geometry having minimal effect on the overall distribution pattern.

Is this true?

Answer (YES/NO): NO